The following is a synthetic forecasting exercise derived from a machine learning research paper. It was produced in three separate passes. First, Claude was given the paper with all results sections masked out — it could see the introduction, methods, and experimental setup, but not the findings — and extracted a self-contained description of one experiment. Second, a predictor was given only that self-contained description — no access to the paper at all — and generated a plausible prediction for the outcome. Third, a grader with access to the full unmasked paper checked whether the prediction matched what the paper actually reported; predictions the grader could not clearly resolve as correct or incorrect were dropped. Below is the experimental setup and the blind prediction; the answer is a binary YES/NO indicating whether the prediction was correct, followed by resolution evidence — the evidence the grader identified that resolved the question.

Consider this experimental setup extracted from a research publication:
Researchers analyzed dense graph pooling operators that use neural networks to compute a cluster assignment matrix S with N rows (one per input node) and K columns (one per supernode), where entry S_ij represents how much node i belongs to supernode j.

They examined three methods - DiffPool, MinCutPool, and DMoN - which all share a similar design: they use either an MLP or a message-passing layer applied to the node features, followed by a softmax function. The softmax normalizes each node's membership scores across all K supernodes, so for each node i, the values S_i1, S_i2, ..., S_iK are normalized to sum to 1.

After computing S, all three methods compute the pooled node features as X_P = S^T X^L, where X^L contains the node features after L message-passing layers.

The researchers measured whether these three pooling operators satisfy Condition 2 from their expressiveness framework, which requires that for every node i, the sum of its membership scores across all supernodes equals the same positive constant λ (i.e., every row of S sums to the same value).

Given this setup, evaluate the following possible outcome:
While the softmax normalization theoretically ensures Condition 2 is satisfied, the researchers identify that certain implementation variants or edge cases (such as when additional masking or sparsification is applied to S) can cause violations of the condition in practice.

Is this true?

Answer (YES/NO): NO